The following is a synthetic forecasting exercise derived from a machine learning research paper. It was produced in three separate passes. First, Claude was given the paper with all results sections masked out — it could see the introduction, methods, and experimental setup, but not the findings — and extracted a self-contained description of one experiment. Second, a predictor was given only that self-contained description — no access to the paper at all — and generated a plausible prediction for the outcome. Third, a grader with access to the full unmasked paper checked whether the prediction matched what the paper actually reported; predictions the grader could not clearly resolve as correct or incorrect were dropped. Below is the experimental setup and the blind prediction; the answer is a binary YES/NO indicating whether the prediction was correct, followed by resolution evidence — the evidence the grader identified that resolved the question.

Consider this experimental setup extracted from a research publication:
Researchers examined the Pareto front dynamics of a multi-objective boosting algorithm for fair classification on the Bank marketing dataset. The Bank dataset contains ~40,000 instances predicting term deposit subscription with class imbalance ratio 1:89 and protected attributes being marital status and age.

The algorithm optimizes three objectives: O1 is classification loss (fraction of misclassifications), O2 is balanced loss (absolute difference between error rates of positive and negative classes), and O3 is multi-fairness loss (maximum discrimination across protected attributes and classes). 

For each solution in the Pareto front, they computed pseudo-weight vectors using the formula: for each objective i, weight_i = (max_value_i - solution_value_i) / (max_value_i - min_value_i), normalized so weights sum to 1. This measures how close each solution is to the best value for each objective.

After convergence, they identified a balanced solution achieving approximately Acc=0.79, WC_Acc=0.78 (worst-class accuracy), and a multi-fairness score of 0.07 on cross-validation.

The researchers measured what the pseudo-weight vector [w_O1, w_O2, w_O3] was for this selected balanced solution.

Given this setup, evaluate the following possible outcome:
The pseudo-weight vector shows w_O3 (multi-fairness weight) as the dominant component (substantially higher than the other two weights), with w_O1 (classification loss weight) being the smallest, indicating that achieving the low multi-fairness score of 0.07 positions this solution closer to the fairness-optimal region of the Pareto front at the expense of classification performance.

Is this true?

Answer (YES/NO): NO